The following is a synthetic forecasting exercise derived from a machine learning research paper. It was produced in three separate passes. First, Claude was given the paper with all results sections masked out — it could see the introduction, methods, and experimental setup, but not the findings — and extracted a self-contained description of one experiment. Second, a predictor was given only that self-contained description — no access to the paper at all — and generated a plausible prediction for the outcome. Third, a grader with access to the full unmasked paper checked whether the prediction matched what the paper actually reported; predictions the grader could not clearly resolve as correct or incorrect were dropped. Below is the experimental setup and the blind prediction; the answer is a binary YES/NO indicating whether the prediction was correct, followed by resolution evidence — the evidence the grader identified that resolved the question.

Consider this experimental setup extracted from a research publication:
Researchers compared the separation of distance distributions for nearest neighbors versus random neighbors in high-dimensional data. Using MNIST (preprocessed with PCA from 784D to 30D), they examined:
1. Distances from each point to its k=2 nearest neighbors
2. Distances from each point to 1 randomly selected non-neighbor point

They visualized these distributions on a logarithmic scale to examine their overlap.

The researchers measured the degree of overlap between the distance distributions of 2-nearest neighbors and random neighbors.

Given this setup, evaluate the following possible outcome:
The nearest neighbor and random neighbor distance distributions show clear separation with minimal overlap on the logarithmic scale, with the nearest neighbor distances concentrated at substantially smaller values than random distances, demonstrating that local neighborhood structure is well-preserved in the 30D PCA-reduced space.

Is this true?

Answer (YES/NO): YES